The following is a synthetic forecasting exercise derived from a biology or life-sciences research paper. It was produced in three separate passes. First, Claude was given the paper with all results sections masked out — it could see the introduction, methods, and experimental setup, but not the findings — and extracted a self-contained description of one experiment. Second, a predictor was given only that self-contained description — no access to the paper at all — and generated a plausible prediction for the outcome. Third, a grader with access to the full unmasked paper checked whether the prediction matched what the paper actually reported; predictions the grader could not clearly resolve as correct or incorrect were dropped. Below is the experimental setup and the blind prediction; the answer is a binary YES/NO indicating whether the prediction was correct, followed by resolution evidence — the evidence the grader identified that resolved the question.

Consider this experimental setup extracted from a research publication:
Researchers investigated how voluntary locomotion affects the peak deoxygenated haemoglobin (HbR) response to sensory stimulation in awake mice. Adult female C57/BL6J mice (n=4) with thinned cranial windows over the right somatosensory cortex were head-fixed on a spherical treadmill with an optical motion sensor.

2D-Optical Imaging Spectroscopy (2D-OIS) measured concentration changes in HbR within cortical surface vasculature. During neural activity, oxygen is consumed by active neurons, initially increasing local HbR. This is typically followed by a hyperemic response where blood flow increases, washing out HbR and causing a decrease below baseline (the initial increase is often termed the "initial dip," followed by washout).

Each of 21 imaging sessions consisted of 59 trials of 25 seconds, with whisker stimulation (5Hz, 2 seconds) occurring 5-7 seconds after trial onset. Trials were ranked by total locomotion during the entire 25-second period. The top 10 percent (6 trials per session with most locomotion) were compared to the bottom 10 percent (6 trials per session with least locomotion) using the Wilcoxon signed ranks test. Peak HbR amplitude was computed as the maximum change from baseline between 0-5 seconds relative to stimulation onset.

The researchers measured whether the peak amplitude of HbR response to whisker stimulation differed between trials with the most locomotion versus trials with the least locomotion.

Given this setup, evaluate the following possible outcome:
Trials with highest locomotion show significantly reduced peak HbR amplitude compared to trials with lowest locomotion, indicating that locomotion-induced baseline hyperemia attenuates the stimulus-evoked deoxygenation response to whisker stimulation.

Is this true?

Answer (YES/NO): NO